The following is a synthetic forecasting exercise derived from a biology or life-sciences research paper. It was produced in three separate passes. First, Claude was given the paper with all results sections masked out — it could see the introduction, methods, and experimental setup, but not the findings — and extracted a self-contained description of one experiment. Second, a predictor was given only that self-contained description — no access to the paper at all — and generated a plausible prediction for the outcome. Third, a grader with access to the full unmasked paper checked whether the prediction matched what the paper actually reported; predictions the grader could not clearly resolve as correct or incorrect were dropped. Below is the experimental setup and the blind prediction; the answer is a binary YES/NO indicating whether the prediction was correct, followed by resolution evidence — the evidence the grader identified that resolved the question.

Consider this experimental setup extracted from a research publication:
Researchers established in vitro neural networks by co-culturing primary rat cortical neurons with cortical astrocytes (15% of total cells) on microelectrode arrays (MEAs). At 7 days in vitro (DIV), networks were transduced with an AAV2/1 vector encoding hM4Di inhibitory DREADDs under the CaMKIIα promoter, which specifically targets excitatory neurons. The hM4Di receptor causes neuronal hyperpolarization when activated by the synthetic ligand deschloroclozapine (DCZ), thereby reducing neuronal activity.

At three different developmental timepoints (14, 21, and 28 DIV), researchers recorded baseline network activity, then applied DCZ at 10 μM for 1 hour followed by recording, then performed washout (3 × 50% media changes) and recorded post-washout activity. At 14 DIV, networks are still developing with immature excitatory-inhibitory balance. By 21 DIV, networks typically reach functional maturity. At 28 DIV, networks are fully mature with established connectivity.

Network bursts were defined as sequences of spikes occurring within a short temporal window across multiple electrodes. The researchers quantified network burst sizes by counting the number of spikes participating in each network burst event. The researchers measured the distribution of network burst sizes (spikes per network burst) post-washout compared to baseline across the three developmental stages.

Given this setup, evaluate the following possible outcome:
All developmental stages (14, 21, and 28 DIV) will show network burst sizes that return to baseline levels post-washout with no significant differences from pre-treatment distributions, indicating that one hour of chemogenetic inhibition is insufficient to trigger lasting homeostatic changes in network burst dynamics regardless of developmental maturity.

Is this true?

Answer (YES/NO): NO